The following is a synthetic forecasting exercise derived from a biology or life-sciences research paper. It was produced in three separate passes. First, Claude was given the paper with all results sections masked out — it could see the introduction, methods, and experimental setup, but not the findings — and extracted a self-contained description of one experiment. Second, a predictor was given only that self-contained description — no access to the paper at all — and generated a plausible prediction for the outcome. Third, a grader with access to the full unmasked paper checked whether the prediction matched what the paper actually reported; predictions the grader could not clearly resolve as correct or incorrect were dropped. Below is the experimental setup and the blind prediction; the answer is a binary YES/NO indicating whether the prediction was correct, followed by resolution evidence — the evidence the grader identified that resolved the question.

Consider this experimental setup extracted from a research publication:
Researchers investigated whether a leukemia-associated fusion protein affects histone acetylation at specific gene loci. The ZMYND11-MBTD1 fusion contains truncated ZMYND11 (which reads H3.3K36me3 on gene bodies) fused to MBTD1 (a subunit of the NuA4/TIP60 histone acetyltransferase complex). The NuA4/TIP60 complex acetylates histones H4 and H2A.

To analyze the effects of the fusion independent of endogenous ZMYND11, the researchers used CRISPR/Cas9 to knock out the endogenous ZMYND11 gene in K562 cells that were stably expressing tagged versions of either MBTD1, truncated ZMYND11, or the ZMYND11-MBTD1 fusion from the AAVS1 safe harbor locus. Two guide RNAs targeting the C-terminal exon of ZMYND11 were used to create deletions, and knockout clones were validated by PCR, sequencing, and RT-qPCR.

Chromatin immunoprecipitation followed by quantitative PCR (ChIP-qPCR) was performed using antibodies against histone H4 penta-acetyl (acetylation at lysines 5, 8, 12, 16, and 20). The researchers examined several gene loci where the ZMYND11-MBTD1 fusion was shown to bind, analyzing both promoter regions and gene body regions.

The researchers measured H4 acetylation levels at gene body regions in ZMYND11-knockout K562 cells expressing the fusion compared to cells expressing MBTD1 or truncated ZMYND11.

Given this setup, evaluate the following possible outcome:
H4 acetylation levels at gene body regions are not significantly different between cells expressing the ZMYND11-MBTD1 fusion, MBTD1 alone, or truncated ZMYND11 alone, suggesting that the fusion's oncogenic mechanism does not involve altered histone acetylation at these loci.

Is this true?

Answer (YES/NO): NO